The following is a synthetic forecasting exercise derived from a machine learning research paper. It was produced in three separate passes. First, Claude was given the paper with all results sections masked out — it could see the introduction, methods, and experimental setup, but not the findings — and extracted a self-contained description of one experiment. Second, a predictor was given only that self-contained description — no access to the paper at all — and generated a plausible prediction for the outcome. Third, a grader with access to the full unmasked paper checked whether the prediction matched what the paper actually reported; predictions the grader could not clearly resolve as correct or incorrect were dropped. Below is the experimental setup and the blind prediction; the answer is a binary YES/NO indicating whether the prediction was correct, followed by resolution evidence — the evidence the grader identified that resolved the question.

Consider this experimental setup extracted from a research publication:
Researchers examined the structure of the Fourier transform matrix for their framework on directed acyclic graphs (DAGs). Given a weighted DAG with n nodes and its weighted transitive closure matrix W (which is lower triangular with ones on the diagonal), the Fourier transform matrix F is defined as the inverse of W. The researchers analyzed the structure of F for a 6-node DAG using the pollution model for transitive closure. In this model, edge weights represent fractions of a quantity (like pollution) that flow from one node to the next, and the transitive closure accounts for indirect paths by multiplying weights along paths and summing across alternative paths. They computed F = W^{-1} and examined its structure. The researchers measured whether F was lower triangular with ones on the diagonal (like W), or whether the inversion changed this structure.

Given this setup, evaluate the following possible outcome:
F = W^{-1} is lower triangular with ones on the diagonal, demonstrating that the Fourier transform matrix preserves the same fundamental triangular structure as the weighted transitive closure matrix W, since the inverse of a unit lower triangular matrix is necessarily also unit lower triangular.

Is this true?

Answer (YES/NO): YES